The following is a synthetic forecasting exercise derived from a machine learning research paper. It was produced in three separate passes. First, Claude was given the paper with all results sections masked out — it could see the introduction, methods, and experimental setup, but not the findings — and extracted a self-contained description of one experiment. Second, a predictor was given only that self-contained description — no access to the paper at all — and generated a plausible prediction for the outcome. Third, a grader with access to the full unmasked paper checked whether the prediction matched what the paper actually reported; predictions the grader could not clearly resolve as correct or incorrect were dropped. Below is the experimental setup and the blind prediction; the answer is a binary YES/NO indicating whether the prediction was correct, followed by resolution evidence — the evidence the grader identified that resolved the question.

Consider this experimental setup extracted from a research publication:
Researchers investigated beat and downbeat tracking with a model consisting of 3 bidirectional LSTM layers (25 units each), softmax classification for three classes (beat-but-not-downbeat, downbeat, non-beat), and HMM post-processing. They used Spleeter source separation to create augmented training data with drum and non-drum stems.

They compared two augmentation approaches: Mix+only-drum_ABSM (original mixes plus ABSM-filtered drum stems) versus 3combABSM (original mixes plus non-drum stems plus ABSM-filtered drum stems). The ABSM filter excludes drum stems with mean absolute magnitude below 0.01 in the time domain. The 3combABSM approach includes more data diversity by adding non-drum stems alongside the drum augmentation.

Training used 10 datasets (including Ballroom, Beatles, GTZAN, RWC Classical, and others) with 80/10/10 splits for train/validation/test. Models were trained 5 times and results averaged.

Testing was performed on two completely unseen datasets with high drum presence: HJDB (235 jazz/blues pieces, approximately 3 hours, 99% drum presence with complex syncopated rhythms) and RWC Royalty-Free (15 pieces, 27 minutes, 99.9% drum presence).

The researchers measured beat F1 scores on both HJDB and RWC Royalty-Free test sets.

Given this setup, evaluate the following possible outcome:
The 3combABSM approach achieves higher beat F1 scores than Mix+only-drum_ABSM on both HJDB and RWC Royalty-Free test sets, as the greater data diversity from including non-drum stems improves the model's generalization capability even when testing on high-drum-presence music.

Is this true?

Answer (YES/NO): NO